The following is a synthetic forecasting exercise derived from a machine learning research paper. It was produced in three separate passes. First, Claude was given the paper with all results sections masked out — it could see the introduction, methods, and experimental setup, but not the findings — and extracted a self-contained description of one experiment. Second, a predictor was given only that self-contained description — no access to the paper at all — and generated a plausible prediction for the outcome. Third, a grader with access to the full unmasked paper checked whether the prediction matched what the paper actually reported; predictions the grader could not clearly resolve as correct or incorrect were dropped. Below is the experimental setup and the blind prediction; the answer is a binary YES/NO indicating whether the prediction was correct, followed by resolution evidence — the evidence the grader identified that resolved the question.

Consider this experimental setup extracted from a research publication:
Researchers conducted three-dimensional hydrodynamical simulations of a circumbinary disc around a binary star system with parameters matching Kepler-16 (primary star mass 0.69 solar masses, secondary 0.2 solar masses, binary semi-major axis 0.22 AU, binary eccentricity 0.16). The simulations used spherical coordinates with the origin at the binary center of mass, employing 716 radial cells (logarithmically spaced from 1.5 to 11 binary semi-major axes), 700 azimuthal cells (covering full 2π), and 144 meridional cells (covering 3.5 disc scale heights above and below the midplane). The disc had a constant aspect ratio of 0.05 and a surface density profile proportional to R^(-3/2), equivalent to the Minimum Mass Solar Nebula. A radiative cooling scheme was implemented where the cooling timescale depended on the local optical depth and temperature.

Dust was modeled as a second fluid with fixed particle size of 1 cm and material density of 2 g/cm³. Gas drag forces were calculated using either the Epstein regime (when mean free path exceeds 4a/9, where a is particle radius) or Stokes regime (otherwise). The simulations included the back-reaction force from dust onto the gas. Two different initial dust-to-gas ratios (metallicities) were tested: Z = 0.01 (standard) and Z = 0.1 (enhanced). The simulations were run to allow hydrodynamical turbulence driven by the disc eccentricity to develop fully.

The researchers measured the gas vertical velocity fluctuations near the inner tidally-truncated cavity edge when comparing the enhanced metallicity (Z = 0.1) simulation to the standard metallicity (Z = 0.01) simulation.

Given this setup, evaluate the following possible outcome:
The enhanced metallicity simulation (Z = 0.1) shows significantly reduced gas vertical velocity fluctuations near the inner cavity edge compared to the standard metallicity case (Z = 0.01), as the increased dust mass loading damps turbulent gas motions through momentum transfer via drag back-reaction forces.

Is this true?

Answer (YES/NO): YES